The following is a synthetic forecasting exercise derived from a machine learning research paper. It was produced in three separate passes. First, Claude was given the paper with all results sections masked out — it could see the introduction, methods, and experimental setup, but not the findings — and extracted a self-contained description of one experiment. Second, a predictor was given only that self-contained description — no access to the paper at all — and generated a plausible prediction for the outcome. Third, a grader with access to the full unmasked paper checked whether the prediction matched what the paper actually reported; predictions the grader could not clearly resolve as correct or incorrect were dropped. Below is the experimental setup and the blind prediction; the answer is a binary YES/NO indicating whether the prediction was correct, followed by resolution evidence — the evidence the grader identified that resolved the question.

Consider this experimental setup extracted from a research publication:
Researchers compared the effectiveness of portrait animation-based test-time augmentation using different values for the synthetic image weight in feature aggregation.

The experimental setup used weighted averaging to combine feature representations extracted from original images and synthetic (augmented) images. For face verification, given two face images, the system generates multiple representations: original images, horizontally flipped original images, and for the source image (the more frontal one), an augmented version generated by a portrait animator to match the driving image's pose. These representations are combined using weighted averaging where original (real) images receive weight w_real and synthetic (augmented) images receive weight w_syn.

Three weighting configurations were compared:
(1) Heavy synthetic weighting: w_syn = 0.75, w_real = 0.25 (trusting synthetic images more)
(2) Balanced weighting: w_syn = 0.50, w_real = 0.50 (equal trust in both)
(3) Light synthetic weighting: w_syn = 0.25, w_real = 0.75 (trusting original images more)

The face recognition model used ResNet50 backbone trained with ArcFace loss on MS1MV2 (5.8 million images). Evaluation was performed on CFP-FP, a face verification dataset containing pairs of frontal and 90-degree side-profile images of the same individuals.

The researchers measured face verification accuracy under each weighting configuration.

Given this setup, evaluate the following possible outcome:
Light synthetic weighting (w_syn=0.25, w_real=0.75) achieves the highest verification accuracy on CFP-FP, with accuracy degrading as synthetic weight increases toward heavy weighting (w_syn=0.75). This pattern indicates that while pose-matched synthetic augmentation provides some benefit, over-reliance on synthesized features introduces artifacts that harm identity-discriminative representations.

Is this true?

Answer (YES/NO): YES